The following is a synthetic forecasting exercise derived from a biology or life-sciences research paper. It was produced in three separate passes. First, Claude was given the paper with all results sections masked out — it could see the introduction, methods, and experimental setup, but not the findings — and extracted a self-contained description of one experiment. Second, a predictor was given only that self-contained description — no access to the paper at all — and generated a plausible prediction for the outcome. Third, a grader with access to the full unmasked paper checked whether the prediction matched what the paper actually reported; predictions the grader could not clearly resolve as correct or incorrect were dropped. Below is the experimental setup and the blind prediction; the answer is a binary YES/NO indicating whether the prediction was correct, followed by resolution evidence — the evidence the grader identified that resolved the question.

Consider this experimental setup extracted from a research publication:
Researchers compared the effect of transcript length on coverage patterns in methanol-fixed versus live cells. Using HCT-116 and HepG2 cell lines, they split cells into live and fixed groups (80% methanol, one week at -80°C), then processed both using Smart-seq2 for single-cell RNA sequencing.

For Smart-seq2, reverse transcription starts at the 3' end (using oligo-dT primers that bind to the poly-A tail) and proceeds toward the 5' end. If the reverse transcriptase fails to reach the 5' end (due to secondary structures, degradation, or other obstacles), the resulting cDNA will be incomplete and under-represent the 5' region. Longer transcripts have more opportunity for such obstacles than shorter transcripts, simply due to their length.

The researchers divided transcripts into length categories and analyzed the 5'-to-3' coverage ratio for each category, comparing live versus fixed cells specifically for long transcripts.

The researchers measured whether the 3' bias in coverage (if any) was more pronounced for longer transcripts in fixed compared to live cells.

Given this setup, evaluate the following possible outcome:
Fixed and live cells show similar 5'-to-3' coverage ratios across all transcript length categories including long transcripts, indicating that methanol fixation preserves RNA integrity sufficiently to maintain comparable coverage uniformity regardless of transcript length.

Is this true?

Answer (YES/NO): NO